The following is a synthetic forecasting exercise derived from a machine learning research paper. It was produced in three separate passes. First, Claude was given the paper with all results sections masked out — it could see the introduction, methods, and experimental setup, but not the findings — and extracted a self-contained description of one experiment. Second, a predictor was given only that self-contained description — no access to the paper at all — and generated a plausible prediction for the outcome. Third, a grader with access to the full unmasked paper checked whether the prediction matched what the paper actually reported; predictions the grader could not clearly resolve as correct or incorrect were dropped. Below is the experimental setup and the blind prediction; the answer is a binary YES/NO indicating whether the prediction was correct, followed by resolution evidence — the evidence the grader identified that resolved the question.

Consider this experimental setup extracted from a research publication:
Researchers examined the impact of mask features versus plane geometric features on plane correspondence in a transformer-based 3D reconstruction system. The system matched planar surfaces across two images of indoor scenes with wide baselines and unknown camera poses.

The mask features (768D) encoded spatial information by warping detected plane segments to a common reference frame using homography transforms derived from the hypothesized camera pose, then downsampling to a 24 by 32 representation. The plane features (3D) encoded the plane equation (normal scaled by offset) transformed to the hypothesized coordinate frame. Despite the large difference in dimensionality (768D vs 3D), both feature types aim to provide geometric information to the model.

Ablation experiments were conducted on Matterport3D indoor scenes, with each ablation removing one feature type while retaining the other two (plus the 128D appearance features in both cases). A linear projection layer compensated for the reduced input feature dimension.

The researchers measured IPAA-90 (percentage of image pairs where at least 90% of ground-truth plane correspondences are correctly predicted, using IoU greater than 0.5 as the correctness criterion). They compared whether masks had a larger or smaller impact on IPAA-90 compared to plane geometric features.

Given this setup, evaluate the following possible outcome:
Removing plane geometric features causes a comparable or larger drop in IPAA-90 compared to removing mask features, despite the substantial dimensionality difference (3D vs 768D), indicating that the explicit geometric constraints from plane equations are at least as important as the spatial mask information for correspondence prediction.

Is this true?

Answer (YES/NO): NO